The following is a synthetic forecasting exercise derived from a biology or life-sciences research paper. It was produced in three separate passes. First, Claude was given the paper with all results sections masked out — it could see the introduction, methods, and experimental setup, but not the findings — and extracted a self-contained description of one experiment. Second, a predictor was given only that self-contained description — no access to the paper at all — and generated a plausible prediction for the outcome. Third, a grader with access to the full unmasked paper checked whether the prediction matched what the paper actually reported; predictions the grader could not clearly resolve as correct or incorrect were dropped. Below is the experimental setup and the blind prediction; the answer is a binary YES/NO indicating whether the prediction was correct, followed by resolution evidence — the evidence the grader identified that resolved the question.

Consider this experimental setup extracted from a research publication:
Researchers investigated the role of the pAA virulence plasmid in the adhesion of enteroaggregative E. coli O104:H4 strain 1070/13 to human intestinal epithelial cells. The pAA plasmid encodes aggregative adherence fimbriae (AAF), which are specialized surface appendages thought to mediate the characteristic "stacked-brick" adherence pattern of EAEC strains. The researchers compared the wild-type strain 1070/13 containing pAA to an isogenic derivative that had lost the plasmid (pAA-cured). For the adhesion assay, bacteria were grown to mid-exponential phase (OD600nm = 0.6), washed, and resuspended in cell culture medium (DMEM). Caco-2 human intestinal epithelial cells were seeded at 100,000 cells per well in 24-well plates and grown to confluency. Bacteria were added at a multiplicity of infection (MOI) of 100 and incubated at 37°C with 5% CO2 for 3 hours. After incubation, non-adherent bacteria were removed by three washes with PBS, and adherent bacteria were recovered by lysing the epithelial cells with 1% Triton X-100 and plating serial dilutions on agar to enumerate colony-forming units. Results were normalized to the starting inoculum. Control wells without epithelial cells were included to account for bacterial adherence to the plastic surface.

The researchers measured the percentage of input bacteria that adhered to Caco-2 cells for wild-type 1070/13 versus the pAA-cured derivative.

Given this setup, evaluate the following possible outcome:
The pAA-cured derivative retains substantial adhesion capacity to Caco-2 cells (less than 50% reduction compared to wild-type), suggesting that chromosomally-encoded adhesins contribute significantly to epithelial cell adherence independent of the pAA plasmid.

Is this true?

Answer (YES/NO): NO